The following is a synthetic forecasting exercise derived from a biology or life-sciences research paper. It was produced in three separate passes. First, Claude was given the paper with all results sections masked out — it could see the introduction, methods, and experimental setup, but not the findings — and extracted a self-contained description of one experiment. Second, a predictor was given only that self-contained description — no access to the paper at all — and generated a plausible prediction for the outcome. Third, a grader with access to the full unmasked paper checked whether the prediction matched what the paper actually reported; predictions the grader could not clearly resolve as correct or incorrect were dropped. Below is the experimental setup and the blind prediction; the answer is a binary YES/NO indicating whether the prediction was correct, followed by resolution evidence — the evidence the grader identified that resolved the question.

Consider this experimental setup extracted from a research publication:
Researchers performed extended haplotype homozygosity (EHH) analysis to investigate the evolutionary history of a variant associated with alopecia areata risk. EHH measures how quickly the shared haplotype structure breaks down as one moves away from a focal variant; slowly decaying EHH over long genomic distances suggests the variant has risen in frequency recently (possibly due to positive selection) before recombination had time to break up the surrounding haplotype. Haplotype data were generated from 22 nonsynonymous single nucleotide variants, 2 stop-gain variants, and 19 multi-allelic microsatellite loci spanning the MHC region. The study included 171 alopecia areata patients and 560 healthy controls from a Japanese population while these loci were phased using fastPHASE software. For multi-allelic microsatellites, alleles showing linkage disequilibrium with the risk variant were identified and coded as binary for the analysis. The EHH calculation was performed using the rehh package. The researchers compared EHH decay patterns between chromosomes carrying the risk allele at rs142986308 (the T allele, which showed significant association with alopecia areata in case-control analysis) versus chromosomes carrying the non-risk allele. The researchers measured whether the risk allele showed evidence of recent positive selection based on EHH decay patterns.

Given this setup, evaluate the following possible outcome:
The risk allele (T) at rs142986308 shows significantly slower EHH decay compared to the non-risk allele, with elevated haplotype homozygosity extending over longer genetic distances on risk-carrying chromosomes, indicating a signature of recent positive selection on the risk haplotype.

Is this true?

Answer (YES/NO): YES